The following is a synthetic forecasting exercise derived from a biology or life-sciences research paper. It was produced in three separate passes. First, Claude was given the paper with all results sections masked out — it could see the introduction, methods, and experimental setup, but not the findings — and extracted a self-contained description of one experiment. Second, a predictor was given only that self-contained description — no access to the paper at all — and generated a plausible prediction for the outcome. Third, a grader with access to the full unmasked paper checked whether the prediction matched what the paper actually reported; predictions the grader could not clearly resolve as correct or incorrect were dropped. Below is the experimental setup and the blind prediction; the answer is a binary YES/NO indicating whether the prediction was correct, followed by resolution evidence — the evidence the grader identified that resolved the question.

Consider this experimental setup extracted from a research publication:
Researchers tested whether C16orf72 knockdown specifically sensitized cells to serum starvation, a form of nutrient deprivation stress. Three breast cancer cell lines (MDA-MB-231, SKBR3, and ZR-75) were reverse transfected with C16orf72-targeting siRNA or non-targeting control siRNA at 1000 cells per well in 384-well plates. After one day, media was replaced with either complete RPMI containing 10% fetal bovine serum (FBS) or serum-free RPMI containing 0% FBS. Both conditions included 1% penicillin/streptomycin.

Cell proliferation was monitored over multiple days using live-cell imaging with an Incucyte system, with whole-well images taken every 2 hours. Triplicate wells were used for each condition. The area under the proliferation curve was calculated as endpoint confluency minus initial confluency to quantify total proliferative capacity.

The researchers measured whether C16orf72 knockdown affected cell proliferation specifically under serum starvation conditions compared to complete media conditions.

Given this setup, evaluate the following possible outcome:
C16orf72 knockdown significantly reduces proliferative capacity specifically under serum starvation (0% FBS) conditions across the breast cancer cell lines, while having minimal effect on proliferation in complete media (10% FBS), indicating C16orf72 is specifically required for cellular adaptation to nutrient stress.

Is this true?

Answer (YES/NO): NO